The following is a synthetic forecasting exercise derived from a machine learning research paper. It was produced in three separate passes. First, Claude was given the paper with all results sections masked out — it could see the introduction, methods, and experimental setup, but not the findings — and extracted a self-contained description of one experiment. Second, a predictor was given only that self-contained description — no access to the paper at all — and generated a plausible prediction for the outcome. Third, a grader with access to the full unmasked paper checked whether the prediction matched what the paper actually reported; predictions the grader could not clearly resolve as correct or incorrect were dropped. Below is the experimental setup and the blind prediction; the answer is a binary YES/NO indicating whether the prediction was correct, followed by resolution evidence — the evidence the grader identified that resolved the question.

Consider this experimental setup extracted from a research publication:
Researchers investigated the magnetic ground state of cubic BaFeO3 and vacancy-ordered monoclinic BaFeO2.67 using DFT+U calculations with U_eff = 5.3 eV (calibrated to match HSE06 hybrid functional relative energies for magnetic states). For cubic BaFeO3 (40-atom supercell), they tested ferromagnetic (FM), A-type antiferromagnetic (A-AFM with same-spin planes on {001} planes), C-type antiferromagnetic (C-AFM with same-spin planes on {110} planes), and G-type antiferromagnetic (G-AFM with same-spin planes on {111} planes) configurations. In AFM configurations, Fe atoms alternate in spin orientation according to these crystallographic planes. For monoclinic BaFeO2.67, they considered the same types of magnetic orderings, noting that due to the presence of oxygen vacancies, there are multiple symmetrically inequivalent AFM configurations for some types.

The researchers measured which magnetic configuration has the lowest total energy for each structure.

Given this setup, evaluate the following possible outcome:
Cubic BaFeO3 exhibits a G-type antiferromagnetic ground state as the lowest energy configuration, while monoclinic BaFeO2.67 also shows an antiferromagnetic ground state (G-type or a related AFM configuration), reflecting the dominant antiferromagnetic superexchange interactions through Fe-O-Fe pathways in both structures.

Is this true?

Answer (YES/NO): NO